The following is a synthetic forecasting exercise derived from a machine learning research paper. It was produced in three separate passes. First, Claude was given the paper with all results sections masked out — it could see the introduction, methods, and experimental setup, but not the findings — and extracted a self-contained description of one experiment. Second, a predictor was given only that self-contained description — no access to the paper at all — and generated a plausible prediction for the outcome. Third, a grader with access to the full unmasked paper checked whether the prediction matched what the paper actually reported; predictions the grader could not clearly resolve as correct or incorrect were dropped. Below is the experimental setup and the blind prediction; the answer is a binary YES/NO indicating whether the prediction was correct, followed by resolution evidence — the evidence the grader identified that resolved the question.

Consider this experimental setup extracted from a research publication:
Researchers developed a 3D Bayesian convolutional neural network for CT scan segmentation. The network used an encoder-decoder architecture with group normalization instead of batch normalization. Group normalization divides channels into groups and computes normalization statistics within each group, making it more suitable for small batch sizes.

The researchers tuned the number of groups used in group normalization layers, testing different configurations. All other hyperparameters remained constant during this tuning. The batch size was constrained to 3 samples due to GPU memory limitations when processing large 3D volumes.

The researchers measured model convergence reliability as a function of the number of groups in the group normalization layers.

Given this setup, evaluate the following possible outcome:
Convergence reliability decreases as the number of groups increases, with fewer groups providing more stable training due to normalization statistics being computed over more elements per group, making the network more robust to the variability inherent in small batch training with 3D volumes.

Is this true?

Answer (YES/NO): NO